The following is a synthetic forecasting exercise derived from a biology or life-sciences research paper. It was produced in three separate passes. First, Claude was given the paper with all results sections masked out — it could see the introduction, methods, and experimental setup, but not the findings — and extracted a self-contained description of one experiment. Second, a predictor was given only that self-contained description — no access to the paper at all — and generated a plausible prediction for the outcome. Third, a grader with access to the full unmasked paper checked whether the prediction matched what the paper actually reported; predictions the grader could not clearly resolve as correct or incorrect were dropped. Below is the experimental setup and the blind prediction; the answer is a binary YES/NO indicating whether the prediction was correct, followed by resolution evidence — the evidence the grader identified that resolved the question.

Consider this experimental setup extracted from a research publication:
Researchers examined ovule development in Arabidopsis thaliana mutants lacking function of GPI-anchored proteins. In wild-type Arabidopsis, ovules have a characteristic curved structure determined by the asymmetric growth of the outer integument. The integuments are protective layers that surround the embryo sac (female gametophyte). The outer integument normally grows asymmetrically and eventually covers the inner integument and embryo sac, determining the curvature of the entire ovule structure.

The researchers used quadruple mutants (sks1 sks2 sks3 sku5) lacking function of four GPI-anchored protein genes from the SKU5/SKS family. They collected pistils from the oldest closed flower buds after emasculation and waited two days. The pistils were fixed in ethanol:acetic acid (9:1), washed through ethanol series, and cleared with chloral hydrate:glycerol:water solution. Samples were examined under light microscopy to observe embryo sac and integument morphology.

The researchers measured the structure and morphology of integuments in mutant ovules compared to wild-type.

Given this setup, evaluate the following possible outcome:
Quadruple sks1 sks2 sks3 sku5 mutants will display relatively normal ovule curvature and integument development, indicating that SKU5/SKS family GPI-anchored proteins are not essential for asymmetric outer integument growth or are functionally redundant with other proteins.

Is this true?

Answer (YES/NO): NO